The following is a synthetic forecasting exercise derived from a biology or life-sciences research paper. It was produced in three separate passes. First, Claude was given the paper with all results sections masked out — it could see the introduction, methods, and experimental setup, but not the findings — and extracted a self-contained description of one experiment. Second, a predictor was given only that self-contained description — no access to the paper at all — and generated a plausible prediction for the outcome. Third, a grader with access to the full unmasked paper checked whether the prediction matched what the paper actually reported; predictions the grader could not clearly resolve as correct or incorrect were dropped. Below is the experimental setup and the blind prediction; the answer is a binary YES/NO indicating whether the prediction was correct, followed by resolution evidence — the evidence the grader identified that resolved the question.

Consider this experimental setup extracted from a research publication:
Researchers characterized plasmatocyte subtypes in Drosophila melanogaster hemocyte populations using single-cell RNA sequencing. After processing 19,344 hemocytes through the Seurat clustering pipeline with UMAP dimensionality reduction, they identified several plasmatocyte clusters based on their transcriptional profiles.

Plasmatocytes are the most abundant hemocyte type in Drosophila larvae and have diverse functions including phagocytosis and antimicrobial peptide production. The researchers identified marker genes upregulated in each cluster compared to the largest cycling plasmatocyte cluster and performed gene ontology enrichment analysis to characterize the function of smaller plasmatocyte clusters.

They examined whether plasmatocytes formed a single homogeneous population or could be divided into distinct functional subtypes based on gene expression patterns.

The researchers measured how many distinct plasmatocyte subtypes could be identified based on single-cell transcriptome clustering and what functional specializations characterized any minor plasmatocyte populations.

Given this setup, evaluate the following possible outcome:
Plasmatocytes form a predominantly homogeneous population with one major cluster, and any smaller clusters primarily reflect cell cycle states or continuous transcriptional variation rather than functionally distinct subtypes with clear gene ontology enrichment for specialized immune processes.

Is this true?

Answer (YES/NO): NO